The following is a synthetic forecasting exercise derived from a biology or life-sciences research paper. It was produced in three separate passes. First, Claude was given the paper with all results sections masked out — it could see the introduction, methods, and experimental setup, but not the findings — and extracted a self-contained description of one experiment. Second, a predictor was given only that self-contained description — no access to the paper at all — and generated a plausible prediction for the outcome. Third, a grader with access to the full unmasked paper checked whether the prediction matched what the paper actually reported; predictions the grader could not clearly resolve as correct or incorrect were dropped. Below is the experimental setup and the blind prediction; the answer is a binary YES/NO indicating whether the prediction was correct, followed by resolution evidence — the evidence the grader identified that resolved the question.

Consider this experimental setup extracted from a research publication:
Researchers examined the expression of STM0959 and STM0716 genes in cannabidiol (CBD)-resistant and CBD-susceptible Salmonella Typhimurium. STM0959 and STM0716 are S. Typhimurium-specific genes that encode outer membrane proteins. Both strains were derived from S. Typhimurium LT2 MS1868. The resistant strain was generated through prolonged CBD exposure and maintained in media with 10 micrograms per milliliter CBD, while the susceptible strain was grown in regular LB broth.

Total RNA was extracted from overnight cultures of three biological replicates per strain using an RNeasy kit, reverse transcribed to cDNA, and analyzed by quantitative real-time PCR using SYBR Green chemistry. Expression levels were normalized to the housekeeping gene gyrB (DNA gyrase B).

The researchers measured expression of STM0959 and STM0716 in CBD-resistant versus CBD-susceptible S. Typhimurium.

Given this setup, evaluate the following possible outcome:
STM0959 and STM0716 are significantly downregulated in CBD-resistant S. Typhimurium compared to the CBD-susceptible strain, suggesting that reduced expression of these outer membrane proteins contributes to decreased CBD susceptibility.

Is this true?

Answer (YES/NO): NO